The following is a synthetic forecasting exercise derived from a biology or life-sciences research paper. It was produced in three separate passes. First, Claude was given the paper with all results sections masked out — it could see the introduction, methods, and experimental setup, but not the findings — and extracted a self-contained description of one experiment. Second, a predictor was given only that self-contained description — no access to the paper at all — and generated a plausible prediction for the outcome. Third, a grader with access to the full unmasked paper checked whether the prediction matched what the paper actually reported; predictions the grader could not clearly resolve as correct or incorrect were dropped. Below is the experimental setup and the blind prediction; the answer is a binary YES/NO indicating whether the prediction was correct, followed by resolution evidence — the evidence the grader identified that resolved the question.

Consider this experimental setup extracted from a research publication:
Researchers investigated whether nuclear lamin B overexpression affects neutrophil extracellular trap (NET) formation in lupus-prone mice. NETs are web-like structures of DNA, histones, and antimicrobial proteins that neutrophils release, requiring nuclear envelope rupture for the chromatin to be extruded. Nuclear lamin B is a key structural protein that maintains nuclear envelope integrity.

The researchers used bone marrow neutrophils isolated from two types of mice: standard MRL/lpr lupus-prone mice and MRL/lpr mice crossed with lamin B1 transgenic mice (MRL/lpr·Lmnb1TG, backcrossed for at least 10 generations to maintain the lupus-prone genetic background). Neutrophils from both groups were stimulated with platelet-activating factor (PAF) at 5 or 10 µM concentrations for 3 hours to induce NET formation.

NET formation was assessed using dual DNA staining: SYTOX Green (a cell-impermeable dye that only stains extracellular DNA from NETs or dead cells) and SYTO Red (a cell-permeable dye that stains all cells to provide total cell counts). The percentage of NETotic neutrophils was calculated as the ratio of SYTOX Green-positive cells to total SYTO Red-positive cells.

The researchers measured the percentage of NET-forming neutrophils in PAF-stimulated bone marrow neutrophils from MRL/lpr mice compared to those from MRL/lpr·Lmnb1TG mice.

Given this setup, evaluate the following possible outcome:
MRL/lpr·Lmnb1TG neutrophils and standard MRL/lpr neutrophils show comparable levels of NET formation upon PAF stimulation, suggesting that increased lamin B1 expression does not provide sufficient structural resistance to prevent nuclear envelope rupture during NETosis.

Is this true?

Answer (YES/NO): NO